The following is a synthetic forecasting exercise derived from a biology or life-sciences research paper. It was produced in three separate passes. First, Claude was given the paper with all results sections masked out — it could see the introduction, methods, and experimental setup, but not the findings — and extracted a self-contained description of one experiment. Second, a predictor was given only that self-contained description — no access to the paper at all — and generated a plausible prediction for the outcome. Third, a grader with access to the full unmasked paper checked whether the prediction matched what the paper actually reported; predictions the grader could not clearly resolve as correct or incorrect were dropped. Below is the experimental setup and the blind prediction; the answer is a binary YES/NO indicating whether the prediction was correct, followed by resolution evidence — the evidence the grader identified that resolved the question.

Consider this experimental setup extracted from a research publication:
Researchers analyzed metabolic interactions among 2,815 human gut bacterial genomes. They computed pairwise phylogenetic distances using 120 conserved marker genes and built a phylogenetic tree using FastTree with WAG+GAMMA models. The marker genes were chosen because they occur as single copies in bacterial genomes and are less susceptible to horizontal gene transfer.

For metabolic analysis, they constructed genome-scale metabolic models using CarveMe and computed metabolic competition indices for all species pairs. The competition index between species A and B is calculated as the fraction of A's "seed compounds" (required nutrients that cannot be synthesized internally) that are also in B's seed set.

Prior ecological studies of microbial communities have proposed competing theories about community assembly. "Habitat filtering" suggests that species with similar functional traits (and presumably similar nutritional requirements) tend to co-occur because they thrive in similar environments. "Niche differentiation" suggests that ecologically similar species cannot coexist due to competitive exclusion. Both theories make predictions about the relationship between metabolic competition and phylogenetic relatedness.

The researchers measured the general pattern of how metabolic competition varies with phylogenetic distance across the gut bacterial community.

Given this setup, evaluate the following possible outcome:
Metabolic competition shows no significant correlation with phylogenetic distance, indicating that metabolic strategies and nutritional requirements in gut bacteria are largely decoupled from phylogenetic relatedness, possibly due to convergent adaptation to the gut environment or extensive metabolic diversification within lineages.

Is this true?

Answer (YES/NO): NO